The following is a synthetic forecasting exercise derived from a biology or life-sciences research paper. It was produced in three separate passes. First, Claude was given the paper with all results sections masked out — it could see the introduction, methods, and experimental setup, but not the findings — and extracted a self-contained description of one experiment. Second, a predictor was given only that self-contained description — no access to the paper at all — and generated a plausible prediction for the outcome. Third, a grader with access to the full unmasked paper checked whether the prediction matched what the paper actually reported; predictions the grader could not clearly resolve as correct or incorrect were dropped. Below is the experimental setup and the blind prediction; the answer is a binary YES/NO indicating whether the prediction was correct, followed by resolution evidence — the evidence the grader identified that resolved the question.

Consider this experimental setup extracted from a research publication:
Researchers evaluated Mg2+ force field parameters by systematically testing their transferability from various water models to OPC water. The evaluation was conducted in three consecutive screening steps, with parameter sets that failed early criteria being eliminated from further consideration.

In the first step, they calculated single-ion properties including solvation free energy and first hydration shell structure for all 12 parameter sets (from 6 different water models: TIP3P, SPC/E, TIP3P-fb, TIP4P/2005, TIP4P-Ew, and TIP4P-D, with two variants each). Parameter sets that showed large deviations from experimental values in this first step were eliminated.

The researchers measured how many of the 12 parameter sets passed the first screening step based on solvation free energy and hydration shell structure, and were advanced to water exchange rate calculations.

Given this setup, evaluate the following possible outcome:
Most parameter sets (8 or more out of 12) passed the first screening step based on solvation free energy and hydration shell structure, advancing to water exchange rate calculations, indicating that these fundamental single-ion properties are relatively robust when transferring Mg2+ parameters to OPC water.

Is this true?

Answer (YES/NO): NO